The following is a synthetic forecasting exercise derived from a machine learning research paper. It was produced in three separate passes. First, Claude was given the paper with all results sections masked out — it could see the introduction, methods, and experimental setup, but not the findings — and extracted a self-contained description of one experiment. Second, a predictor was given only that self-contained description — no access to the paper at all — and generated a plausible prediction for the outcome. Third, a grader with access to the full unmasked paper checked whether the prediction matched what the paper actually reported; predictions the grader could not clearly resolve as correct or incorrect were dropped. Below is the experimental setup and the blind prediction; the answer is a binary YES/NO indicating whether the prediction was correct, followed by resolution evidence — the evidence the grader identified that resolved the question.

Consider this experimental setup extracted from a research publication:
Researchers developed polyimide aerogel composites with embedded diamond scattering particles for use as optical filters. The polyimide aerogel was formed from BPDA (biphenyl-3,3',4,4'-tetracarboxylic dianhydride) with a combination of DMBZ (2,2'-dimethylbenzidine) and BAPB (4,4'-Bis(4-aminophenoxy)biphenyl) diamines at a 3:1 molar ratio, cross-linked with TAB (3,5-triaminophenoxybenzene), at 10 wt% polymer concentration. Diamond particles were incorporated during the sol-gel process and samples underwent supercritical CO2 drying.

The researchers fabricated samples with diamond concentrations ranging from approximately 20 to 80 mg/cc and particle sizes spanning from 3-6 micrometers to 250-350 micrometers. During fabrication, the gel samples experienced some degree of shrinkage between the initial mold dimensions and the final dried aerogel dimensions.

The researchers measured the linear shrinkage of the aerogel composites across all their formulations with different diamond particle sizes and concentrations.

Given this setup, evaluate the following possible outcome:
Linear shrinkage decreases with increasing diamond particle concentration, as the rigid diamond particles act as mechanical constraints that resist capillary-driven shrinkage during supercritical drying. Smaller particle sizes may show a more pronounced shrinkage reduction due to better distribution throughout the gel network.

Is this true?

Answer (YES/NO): NO